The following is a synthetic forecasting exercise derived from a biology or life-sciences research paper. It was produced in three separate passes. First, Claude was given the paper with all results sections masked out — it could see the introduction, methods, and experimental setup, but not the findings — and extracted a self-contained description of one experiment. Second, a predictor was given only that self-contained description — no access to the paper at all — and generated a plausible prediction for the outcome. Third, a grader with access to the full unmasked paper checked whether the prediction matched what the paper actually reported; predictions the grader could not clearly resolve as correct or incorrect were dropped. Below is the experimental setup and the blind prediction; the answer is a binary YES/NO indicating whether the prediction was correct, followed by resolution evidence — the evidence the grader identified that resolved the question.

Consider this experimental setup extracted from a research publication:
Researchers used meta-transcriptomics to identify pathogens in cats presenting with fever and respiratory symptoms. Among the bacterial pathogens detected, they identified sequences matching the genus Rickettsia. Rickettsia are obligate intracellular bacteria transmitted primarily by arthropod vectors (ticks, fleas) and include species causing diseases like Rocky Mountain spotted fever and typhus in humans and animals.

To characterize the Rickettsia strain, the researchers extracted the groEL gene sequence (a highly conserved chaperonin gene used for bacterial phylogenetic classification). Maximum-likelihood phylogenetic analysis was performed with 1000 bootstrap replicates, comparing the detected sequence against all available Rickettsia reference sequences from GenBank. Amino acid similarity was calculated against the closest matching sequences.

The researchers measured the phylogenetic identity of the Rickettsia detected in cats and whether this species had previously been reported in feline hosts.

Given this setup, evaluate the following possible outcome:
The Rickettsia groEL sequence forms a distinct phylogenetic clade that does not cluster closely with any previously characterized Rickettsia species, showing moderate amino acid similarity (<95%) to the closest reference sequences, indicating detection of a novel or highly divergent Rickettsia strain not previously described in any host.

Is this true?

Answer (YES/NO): NO